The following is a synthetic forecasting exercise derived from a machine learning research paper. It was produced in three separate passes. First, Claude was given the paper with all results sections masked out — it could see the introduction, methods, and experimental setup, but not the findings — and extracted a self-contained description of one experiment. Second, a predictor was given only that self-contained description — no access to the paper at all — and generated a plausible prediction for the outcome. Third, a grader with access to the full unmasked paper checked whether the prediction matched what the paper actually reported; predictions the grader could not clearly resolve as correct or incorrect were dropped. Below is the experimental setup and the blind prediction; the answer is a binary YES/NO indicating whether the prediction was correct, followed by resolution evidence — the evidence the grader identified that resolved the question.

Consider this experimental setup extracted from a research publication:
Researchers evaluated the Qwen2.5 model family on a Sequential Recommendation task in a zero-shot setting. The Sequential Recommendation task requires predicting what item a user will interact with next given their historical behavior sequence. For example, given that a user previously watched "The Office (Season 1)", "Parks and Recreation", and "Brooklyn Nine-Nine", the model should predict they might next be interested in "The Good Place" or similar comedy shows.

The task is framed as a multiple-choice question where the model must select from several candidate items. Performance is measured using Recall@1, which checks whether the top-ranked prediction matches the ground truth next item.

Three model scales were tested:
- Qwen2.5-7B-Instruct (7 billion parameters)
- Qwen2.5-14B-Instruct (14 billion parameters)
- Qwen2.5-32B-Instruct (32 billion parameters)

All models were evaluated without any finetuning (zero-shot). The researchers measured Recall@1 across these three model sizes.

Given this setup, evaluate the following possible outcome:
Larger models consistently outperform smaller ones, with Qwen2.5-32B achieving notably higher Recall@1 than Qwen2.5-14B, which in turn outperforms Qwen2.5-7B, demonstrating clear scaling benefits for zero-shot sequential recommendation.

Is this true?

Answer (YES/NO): YES